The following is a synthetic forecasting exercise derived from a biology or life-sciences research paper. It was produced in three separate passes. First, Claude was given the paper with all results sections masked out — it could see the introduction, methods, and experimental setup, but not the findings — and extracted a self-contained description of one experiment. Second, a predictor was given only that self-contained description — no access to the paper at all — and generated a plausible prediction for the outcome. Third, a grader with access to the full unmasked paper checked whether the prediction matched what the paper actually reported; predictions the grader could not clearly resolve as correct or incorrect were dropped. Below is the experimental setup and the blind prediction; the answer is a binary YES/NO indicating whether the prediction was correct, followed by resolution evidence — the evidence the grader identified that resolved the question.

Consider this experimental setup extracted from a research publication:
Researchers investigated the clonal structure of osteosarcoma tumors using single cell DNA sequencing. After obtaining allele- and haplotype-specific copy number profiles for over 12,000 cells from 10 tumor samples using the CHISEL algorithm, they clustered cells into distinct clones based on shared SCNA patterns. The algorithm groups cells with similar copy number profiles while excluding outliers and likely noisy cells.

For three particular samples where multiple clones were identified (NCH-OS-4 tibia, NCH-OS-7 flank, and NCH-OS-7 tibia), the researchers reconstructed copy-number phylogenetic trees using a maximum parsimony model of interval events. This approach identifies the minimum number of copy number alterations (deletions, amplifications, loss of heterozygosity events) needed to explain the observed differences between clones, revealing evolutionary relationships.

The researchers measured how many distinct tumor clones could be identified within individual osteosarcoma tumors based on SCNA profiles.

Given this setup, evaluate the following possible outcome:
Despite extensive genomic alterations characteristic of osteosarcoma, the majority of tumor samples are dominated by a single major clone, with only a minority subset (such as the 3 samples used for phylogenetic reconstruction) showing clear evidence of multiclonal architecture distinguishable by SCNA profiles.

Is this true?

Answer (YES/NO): YES